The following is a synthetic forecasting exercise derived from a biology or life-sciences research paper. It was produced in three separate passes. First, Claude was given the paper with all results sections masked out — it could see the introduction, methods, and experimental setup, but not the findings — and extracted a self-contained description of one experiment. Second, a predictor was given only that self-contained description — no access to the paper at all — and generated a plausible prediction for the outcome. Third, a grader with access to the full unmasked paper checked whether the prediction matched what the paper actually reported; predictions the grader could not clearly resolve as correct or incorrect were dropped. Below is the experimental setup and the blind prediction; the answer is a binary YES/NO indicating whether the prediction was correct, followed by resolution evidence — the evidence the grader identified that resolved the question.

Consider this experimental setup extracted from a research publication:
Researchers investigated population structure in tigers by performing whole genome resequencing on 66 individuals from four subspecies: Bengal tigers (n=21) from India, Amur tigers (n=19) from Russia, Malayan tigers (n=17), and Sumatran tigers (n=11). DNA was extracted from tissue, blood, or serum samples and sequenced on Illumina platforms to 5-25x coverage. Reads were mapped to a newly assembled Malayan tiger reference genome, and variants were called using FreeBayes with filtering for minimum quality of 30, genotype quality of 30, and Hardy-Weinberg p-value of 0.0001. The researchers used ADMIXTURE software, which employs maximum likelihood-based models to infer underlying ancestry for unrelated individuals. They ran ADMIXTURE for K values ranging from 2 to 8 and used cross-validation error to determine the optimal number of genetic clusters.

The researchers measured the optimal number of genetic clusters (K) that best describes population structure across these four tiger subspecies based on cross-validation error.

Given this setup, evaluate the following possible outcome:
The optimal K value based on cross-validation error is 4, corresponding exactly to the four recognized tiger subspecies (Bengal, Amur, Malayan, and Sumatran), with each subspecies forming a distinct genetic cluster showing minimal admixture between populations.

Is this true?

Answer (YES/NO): NO